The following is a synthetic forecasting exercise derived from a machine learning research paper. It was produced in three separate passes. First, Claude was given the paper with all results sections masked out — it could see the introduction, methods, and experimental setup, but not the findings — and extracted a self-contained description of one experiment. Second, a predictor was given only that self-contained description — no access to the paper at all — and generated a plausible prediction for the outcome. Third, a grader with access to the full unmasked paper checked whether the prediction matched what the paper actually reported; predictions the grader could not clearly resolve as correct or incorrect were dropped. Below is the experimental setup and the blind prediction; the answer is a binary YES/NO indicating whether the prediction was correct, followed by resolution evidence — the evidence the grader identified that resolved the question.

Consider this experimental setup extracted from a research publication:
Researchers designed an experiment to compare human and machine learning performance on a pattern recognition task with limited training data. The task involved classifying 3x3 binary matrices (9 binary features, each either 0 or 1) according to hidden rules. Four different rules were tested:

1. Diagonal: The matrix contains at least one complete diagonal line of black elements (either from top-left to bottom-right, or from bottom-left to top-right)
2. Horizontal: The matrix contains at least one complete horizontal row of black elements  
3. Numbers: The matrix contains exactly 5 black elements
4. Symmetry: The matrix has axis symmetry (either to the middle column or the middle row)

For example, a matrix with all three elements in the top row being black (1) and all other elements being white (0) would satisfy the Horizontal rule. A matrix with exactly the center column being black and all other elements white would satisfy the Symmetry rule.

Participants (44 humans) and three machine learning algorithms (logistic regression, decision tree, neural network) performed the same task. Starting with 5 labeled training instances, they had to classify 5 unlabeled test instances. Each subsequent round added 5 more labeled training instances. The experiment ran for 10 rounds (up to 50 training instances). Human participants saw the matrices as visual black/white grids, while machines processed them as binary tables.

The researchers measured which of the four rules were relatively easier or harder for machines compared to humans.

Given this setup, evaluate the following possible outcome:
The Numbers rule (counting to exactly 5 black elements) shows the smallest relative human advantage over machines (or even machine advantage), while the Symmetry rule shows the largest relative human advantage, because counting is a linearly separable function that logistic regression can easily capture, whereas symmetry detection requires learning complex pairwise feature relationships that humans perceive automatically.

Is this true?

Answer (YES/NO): NO